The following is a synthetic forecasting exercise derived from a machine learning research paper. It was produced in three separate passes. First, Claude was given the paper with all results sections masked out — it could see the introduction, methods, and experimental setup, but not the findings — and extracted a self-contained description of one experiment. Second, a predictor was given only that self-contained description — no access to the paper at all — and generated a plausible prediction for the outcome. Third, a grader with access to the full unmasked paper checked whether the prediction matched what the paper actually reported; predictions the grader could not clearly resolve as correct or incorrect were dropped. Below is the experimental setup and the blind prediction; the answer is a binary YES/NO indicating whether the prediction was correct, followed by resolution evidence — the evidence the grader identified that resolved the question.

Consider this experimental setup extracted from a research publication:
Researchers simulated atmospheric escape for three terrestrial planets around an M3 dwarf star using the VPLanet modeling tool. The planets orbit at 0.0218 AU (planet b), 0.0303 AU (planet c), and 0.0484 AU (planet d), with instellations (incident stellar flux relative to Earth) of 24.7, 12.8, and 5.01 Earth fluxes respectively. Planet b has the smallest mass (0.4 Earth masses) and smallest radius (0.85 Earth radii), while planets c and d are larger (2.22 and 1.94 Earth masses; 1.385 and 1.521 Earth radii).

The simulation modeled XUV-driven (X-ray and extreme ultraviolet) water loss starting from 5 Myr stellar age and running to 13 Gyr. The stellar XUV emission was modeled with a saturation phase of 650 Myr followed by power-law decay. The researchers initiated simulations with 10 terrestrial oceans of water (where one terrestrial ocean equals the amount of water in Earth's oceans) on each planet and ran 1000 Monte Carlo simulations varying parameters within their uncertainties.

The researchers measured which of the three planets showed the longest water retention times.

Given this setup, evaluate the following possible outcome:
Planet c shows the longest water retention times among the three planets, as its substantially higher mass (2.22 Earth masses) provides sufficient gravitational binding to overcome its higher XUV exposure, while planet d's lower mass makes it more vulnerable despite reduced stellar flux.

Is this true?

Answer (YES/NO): NO